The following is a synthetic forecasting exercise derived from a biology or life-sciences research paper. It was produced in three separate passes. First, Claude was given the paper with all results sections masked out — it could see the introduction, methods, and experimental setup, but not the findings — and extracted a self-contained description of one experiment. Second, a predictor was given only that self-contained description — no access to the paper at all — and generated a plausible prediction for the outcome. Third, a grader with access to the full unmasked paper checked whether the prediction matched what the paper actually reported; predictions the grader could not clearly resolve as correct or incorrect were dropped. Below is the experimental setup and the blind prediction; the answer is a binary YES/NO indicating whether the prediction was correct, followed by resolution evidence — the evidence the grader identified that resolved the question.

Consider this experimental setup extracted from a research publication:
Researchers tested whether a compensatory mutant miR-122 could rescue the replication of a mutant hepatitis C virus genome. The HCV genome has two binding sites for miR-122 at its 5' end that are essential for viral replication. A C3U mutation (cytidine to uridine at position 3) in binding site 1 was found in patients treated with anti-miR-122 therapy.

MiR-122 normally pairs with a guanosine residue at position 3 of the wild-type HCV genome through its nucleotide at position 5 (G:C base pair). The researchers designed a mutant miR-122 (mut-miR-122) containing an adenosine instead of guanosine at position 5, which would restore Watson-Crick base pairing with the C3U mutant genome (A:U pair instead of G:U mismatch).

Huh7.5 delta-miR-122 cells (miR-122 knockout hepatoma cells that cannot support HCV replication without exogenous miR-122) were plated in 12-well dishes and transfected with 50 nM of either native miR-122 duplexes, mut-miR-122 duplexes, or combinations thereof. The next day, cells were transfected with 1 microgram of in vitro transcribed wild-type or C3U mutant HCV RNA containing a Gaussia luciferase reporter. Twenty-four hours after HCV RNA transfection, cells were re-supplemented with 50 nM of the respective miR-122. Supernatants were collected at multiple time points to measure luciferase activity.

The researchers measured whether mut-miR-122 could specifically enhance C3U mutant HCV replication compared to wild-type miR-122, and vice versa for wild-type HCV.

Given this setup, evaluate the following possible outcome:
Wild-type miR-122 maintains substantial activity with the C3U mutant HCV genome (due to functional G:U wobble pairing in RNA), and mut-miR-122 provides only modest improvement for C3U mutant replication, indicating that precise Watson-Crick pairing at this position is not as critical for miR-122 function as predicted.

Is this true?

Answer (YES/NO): NO